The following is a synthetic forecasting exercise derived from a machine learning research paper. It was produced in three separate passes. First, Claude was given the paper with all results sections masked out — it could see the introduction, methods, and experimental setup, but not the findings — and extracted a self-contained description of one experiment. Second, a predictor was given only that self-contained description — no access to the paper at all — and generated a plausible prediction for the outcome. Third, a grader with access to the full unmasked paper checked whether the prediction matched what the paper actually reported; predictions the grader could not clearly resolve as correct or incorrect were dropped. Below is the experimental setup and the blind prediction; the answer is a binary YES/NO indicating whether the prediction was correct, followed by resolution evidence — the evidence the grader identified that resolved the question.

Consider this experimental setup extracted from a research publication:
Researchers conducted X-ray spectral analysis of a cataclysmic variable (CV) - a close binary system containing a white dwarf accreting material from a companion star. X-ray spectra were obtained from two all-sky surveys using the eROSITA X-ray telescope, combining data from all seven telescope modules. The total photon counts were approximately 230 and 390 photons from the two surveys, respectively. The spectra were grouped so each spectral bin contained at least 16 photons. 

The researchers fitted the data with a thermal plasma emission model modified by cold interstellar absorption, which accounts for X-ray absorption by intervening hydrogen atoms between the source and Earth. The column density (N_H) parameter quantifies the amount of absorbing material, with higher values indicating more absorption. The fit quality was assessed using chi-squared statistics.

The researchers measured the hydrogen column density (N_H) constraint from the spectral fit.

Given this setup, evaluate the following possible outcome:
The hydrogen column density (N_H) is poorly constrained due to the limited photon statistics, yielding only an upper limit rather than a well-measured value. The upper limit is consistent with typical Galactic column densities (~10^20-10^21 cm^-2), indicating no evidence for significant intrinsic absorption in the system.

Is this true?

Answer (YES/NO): YES